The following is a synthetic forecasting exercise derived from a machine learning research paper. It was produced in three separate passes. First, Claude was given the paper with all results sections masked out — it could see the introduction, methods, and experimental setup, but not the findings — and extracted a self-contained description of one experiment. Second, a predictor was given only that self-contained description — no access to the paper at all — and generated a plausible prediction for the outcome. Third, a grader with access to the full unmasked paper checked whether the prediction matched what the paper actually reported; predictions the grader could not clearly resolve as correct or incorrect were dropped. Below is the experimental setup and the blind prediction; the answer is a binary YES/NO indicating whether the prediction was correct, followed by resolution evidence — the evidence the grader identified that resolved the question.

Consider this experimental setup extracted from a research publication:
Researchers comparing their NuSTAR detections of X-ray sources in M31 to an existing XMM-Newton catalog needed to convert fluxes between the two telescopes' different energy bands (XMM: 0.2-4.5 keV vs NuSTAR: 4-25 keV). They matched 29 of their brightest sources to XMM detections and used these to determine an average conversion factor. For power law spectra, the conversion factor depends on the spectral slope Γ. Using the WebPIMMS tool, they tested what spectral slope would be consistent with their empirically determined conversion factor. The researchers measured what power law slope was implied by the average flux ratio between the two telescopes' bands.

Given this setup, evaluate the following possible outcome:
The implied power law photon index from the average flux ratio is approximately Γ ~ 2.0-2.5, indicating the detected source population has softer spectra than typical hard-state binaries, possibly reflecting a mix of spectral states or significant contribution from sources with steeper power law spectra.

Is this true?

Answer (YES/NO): NO